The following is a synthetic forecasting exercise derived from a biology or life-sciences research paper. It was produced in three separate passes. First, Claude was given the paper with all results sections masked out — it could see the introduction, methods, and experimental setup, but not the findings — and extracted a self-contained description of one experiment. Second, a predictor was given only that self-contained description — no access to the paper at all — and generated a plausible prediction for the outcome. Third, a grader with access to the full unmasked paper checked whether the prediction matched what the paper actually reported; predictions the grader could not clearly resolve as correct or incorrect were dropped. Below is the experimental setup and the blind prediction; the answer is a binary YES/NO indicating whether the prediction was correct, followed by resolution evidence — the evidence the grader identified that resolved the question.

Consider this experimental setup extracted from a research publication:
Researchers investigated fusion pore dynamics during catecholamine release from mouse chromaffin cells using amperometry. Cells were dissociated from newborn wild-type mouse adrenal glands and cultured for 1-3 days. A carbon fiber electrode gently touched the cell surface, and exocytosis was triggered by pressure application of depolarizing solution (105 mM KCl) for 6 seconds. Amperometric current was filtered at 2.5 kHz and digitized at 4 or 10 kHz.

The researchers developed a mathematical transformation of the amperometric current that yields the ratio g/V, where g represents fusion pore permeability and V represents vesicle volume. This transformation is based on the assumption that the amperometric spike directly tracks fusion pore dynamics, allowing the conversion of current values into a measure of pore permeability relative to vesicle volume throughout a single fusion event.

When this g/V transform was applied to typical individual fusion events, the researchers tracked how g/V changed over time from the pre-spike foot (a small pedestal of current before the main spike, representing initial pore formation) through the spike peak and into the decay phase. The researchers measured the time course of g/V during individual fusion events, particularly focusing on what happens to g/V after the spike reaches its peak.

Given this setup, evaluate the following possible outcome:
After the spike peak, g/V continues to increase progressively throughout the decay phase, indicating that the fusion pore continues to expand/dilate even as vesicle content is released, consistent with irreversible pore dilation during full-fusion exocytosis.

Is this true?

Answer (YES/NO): NO